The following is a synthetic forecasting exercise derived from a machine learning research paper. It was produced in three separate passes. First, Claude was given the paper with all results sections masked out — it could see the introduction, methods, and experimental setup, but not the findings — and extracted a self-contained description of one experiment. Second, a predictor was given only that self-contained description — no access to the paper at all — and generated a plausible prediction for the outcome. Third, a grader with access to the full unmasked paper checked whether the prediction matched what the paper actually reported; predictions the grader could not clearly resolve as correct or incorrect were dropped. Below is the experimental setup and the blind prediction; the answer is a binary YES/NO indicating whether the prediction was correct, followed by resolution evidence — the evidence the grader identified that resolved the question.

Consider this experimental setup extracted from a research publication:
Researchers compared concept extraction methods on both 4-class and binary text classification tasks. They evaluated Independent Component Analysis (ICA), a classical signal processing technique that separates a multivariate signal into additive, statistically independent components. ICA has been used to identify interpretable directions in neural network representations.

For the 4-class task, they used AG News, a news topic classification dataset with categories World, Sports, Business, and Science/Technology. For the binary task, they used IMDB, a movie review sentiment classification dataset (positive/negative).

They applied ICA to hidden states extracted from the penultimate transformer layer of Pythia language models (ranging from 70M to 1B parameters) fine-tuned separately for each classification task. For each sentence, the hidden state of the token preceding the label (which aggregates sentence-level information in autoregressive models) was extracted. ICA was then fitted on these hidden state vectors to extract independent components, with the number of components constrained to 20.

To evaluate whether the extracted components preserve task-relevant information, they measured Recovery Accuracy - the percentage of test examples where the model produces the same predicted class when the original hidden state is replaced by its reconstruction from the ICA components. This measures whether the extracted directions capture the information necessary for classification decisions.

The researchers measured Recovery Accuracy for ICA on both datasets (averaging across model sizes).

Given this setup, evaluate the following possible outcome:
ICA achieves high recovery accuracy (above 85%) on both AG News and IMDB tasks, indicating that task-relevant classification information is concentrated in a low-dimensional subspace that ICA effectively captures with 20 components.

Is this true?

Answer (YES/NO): YES